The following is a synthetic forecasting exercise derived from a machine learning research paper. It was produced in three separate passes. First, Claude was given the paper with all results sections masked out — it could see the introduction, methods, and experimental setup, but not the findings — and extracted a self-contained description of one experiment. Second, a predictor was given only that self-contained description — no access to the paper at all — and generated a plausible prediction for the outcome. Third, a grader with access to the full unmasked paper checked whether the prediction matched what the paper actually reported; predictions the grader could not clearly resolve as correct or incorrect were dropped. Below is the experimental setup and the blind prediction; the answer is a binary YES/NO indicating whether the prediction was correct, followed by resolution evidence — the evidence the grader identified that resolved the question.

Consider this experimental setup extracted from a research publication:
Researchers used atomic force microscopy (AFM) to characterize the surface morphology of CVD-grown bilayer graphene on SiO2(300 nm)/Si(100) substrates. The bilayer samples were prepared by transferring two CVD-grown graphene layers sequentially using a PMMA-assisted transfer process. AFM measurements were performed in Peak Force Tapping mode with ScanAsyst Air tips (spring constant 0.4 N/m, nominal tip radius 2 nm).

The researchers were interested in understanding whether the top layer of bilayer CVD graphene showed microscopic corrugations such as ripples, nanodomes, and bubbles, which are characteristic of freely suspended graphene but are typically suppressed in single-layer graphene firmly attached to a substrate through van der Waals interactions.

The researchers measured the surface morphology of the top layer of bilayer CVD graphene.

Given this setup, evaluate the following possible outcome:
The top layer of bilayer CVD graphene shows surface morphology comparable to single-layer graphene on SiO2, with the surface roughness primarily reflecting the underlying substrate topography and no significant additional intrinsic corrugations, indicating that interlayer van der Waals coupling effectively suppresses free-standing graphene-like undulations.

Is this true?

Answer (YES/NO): NO